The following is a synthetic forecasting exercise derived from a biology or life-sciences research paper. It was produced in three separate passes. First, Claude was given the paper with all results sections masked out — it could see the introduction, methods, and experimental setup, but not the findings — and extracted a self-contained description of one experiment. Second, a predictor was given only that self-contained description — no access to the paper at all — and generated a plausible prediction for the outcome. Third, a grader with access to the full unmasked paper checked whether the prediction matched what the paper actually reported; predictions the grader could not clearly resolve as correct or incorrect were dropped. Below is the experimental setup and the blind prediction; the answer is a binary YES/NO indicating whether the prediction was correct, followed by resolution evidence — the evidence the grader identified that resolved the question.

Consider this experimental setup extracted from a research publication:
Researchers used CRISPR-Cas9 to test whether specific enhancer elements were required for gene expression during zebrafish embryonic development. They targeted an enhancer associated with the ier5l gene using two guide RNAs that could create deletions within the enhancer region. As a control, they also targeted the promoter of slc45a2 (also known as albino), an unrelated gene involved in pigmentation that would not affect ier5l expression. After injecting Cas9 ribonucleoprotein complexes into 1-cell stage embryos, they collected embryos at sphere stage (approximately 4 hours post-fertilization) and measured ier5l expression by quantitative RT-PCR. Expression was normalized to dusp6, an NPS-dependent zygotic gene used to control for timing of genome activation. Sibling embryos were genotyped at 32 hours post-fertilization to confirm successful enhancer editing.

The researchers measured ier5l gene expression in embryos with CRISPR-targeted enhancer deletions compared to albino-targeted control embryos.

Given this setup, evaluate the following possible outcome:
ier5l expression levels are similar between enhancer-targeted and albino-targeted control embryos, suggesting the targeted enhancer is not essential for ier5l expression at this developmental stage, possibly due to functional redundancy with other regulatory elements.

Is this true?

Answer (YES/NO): NO